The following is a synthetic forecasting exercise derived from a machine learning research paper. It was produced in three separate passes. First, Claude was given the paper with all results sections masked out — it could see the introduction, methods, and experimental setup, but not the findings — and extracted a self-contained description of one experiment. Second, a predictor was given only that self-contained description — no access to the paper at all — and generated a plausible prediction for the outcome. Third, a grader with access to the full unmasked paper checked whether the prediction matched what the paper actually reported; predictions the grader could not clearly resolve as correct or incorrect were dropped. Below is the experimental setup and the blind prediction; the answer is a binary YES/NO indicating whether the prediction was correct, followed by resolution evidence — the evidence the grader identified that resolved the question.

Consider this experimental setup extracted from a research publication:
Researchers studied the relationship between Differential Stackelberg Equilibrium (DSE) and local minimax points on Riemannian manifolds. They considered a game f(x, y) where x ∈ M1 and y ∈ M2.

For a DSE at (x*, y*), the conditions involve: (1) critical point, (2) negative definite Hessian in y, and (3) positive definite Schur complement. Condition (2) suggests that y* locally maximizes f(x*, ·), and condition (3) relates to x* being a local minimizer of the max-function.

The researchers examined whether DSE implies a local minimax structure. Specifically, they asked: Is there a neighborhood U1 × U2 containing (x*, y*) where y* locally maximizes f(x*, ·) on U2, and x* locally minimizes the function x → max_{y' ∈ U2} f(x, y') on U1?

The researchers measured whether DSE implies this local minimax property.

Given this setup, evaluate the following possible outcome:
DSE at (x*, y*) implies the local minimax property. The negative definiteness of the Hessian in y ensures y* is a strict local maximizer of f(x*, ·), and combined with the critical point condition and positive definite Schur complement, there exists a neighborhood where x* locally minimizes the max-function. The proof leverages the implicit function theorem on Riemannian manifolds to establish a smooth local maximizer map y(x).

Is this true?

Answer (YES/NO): YES